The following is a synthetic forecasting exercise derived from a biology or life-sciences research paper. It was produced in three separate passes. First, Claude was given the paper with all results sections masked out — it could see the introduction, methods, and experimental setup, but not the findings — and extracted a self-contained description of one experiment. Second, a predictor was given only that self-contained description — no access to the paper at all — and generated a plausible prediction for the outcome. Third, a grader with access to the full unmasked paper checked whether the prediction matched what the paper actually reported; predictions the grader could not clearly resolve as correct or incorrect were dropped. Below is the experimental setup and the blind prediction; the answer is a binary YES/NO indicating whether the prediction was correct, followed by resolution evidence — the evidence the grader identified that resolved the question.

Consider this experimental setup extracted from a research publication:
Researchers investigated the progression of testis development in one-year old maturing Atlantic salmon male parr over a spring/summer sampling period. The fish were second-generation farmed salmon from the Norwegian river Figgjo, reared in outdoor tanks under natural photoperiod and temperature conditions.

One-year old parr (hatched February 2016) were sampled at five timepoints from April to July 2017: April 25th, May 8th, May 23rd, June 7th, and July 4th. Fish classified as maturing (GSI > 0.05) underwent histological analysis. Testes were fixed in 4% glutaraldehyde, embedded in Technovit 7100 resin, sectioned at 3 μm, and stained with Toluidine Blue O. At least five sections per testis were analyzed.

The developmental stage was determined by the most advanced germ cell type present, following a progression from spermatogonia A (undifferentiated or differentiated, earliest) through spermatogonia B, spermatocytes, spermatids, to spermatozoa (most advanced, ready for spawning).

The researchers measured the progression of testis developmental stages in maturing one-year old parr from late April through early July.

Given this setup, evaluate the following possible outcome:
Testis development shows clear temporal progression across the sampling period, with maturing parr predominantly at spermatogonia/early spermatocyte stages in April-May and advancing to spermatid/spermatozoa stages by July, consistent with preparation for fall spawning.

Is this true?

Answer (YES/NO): YES